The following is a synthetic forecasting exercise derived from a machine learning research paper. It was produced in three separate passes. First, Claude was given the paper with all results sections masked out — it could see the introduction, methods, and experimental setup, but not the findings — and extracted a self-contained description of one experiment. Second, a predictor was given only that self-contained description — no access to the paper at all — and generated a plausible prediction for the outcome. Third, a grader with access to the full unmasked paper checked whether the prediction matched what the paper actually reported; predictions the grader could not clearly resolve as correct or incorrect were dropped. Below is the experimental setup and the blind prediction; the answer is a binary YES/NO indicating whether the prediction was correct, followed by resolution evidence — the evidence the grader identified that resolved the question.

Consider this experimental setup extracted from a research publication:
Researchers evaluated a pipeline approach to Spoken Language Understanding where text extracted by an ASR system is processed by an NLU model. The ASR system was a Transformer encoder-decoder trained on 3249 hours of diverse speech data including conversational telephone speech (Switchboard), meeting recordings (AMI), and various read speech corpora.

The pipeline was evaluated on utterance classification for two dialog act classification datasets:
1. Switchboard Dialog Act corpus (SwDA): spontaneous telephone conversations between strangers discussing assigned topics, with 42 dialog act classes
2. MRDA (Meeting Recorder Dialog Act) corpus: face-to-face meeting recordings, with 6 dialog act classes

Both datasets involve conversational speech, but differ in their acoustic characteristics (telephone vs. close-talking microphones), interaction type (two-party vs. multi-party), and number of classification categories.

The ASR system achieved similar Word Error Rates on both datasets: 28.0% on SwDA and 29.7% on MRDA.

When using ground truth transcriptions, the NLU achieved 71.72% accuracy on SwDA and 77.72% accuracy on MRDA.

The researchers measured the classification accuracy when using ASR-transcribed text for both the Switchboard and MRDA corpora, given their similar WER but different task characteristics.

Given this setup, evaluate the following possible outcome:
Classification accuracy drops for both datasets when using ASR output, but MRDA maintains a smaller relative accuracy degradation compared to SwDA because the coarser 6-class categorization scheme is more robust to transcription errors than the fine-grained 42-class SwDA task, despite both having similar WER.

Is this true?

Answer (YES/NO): YES